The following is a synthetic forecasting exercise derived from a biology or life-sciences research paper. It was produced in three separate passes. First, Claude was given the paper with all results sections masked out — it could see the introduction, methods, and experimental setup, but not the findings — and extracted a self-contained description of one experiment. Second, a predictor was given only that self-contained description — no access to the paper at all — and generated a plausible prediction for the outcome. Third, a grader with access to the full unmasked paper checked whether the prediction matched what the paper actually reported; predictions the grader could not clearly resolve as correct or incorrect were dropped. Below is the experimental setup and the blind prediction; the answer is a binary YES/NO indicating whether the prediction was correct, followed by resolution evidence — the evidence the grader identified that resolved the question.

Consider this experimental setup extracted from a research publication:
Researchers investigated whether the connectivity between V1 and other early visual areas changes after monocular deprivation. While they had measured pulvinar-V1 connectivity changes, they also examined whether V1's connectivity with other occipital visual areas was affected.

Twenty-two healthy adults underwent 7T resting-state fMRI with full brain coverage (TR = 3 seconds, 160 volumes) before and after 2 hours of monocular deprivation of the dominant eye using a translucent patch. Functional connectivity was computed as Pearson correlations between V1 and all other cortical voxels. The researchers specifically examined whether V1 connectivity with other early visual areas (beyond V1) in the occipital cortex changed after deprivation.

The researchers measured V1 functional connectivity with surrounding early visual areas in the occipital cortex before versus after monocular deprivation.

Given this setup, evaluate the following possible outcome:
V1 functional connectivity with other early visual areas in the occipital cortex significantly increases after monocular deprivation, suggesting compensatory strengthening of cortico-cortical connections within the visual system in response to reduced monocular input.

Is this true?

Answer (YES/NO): NO